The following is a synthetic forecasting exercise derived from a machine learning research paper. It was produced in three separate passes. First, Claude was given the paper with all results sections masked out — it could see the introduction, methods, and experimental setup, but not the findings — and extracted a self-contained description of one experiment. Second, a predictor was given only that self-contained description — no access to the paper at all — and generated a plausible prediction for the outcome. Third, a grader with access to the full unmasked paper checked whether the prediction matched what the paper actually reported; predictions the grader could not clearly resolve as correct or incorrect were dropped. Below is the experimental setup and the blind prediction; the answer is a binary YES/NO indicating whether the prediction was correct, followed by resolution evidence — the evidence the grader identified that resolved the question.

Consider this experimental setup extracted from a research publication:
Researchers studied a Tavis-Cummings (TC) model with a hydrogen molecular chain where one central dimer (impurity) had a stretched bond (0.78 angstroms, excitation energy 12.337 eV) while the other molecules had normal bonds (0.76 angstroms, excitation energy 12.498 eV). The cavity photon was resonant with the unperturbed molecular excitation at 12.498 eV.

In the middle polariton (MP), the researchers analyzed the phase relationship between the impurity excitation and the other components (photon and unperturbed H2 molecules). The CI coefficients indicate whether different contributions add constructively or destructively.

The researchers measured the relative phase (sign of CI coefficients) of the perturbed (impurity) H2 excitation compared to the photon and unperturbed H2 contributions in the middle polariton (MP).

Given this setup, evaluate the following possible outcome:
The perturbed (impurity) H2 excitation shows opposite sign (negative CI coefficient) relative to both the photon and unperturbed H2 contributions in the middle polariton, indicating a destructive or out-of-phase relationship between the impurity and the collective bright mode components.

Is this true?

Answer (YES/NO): YES